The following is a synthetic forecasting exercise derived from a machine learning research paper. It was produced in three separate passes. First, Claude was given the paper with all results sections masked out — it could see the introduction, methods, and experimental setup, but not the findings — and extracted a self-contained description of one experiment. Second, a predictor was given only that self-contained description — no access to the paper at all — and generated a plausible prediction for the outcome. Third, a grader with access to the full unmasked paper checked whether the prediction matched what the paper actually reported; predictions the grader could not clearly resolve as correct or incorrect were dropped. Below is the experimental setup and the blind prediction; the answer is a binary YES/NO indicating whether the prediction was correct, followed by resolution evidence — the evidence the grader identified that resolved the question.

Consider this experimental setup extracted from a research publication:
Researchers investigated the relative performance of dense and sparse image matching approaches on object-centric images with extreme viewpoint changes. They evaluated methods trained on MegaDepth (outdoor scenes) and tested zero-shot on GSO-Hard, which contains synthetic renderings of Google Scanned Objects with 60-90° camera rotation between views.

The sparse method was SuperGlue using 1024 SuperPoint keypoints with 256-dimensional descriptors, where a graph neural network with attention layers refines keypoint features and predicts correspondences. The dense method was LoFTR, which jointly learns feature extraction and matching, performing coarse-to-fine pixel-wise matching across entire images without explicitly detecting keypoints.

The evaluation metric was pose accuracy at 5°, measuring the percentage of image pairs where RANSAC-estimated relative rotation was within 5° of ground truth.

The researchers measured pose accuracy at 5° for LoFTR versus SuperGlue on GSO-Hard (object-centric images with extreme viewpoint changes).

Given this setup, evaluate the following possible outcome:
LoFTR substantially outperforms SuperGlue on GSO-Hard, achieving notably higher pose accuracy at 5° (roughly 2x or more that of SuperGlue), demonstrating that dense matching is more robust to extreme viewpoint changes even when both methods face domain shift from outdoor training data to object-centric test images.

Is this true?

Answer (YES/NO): NO